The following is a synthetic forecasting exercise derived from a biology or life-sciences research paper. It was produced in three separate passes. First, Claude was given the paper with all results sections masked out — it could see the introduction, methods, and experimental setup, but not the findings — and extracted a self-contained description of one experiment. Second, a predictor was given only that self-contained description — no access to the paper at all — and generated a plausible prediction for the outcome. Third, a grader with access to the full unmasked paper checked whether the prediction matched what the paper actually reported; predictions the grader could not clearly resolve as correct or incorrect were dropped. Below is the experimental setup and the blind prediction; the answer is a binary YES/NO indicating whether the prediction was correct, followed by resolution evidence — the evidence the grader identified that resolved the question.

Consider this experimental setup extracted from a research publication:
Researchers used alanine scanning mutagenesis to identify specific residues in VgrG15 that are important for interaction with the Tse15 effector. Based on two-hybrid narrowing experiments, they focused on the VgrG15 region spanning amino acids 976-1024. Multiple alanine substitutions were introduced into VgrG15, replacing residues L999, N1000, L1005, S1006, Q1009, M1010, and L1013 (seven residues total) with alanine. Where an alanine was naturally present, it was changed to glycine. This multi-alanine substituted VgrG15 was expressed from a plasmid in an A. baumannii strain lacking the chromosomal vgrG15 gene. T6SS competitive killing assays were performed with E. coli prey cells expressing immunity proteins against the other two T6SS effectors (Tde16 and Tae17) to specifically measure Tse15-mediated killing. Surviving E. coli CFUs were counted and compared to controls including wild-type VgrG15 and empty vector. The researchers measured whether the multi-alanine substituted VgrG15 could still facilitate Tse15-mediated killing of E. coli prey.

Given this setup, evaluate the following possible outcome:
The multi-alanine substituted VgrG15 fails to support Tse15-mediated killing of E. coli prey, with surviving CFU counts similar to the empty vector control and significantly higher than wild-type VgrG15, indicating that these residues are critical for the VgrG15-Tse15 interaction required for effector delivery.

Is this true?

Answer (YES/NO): NO